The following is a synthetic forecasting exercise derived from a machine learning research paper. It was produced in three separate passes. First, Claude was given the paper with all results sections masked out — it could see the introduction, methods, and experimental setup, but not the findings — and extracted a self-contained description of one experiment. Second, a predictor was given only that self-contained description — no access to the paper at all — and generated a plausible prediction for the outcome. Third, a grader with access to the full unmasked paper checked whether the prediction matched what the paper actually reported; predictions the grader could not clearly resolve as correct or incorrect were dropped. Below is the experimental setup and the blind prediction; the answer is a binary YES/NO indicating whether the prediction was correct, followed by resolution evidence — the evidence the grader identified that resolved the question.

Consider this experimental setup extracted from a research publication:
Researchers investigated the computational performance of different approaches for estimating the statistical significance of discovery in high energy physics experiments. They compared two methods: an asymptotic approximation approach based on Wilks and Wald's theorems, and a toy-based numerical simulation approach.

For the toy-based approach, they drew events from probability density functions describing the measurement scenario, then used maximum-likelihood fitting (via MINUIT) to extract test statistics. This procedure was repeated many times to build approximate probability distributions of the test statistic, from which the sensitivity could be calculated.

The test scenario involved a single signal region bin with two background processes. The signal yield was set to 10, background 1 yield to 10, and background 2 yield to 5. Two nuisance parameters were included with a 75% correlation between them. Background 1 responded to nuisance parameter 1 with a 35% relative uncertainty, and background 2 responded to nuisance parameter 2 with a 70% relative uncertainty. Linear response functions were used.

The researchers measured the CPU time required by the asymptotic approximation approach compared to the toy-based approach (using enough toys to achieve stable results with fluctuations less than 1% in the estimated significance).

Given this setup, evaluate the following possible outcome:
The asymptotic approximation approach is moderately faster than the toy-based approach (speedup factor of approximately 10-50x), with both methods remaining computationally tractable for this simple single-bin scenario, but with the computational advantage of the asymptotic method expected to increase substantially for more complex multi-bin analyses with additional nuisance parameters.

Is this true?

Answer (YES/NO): NO